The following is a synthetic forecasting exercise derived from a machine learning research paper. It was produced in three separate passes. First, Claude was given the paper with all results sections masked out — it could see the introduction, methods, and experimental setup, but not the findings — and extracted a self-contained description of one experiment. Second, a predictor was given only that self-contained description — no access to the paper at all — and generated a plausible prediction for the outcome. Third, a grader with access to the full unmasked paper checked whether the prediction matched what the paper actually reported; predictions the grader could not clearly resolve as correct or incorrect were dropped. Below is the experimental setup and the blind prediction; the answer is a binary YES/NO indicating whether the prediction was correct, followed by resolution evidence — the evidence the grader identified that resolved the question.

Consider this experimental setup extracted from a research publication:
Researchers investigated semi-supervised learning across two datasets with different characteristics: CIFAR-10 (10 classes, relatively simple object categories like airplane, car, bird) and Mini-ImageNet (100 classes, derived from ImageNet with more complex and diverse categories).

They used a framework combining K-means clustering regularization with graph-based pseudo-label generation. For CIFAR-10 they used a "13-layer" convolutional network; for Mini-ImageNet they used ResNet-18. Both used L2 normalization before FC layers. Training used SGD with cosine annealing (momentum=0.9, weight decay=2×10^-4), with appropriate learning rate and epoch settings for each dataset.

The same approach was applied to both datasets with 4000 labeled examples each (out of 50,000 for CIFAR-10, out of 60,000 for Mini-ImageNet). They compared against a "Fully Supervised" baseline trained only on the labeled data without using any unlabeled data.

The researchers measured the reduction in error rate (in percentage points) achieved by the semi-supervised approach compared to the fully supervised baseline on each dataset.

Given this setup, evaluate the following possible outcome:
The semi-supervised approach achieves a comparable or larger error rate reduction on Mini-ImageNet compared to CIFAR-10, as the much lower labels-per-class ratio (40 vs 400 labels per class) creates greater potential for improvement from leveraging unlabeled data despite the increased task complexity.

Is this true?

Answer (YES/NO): NO